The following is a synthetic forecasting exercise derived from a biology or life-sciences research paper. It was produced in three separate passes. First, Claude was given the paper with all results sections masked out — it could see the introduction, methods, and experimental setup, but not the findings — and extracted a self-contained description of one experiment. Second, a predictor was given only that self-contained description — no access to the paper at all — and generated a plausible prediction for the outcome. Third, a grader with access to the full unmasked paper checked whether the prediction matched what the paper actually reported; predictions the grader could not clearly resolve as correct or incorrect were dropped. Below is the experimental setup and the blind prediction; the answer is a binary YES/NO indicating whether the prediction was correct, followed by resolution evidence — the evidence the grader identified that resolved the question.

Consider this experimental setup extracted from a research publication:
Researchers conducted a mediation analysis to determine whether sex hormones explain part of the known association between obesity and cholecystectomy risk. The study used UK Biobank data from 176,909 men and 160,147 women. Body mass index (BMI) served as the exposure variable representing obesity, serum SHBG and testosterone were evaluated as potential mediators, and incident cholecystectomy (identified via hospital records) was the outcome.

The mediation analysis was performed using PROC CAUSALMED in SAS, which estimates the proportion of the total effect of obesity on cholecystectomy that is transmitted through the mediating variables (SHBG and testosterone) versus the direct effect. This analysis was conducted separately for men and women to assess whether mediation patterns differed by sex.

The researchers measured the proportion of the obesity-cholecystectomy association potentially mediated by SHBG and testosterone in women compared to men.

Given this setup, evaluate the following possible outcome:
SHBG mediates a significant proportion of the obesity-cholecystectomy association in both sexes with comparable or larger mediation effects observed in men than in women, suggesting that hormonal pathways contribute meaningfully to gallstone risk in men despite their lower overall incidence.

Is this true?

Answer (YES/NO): NO